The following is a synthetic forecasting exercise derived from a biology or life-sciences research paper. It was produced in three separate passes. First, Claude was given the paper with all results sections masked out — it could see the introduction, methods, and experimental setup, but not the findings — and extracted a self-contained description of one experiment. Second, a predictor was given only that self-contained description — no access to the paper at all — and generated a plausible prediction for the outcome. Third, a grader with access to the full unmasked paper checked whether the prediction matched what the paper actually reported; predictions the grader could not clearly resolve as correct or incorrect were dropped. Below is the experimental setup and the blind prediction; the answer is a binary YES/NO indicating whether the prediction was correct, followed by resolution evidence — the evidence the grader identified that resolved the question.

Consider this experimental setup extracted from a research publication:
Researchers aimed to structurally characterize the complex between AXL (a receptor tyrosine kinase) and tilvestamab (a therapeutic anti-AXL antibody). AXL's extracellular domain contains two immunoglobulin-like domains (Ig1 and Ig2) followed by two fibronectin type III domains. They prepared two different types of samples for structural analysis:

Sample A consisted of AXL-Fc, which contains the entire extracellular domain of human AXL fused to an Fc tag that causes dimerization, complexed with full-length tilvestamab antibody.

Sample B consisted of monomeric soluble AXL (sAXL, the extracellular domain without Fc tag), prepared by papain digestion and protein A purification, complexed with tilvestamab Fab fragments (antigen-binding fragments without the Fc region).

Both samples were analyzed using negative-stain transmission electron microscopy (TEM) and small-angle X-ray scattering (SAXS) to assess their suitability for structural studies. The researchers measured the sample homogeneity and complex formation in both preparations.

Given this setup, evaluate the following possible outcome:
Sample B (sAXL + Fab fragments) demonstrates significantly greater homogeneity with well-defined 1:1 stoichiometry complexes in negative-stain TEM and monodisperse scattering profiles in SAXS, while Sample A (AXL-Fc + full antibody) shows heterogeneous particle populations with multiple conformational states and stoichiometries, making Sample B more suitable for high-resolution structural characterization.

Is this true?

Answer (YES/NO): YES